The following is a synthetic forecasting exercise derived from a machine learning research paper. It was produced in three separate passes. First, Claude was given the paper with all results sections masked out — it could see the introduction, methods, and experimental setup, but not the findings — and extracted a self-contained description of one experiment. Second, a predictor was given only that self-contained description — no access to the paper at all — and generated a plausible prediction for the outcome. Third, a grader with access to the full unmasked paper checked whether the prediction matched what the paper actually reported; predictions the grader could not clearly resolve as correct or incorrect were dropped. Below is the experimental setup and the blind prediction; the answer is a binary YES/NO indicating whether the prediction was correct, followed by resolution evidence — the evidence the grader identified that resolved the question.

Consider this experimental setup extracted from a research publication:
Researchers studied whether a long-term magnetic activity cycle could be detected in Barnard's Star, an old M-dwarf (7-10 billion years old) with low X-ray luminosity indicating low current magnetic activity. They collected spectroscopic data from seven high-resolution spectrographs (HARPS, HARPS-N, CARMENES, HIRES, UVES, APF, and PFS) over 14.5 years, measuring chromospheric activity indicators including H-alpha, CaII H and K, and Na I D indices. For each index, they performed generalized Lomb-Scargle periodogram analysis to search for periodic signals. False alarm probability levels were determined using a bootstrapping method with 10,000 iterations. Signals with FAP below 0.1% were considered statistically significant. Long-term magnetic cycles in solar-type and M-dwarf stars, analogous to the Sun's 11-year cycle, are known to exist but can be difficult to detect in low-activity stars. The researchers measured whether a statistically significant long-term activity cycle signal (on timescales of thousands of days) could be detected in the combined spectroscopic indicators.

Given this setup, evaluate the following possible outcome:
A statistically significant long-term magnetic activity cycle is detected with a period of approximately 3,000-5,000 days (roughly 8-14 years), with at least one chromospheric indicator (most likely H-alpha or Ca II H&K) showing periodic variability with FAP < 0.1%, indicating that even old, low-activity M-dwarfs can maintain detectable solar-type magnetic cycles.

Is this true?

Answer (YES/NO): YES